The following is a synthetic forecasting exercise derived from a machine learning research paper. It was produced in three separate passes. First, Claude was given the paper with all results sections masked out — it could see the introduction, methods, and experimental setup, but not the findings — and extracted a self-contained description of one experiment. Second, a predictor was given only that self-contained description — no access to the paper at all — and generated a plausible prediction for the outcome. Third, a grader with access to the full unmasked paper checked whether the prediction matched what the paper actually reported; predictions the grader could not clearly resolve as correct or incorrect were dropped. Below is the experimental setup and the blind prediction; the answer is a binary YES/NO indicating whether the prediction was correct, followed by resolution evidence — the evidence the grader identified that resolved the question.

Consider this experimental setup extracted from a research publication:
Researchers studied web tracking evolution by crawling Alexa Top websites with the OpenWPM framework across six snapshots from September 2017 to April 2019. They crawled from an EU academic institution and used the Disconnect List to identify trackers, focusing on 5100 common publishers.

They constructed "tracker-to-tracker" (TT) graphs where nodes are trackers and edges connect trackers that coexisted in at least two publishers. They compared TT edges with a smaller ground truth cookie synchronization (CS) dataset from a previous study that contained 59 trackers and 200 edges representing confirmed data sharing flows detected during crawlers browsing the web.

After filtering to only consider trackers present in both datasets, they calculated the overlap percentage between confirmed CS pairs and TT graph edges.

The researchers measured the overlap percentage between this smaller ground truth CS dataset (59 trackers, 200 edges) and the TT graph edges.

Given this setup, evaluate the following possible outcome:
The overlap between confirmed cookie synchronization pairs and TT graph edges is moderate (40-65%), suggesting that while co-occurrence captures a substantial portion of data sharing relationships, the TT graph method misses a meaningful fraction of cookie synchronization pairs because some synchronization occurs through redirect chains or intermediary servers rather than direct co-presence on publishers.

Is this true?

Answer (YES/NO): NO